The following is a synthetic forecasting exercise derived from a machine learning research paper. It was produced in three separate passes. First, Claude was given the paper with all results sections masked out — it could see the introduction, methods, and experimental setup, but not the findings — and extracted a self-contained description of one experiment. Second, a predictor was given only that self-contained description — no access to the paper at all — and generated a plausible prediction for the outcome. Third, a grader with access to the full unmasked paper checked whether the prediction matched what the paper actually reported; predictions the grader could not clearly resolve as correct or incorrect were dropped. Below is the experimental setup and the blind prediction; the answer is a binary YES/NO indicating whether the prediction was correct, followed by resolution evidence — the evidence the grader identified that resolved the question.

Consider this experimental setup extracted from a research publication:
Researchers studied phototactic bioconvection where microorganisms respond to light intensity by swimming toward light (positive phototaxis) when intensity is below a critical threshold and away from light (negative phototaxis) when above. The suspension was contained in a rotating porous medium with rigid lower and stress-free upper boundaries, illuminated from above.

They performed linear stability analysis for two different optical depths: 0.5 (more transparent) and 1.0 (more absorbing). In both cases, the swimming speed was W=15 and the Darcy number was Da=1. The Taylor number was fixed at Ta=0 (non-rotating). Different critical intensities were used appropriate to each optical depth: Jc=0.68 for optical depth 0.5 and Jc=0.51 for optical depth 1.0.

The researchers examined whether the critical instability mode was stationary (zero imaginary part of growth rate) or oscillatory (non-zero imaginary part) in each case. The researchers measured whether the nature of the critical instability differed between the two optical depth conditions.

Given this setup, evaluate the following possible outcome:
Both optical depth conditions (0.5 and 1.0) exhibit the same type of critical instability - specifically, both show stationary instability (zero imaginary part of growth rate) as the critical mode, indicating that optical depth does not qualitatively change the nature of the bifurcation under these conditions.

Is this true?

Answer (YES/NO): NO